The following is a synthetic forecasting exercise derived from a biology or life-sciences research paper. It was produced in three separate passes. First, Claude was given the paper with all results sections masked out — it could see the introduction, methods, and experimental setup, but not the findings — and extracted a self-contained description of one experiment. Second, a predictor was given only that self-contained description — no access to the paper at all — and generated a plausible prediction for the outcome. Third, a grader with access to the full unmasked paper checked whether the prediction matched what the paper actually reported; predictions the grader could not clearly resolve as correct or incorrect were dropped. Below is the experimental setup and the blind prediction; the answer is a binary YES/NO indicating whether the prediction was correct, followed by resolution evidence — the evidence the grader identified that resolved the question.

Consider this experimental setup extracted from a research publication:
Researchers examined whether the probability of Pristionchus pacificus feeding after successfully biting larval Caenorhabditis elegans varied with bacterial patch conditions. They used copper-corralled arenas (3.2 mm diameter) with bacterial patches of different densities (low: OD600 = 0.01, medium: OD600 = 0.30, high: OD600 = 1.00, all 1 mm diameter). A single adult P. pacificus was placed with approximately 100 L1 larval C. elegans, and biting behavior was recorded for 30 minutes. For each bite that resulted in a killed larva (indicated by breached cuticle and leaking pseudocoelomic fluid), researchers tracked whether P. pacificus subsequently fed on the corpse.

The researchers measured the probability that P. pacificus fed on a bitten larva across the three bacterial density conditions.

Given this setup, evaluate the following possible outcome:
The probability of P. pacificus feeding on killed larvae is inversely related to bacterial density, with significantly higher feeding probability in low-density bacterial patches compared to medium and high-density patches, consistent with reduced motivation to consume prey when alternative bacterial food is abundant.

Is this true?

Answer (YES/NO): NO